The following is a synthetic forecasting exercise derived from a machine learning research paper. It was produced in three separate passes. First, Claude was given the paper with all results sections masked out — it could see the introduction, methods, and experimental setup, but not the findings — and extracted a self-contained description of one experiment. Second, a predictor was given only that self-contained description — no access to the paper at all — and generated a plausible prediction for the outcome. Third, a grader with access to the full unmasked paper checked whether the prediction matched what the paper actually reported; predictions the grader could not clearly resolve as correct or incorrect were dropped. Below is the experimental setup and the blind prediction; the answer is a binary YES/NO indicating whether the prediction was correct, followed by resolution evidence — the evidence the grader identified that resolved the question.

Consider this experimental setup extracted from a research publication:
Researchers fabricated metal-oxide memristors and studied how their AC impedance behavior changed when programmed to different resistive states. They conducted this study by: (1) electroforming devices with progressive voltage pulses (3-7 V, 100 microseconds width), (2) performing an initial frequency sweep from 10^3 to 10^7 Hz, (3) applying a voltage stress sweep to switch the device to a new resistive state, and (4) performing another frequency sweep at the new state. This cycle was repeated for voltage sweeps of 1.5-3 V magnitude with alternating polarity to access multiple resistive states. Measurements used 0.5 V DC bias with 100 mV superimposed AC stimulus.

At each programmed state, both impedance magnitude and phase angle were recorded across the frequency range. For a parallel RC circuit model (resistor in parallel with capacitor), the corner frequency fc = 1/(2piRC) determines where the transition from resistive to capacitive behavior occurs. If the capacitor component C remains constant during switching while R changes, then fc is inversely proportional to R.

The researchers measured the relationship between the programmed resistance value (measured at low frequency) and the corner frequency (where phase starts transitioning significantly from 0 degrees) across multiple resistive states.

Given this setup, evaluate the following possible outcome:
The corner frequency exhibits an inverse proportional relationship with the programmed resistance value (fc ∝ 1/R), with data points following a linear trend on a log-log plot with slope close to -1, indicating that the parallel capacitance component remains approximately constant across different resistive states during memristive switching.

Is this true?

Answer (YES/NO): YES